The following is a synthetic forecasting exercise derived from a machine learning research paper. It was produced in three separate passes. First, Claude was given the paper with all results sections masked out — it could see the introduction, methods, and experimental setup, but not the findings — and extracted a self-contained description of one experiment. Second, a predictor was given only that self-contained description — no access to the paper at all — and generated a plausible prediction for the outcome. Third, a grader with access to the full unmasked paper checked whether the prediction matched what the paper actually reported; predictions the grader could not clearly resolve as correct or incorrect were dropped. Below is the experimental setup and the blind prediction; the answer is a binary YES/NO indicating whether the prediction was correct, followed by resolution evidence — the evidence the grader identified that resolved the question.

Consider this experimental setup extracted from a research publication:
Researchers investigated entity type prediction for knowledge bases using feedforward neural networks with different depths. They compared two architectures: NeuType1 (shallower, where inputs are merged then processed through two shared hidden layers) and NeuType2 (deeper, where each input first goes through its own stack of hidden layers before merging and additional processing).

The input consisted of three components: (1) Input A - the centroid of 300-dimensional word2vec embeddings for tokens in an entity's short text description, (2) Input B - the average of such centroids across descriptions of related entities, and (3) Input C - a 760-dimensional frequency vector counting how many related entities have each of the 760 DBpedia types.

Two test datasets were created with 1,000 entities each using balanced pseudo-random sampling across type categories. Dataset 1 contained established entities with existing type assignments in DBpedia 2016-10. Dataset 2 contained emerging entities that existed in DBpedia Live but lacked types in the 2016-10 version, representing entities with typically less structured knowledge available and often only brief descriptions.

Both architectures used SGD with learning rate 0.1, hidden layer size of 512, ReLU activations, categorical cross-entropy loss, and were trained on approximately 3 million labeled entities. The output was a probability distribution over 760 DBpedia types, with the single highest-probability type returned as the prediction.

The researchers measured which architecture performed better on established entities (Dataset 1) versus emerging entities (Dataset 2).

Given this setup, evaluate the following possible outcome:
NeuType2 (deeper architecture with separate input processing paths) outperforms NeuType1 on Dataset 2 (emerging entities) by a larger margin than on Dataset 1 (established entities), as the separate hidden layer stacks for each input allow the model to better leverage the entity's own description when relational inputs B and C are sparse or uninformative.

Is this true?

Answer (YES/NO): NO